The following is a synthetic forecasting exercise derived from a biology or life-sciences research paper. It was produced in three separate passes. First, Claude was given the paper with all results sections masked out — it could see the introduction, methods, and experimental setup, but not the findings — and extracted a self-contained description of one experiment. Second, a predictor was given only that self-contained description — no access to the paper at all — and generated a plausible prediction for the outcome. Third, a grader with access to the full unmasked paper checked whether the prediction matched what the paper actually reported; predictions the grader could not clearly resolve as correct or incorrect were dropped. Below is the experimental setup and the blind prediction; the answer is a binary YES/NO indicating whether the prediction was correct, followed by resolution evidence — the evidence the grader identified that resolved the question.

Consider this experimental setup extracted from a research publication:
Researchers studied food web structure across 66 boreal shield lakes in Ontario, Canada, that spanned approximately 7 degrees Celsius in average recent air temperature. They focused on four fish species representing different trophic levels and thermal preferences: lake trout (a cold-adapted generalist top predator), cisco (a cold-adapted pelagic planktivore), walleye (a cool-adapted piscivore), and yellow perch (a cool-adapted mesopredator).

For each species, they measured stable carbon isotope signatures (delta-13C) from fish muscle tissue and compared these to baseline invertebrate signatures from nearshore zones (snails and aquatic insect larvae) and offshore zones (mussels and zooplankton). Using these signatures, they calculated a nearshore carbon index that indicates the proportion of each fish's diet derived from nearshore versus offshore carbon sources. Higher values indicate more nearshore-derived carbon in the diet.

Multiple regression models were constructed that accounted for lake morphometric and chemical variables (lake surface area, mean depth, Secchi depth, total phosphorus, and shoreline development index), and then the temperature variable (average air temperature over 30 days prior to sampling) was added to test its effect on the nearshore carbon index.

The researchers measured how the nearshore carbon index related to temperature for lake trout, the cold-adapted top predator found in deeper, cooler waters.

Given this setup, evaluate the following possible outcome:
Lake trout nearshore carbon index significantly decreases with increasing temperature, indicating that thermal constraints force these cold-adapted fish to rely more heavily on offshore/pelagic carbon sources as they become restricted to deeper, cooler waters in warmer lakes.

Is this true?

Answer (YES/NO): YES